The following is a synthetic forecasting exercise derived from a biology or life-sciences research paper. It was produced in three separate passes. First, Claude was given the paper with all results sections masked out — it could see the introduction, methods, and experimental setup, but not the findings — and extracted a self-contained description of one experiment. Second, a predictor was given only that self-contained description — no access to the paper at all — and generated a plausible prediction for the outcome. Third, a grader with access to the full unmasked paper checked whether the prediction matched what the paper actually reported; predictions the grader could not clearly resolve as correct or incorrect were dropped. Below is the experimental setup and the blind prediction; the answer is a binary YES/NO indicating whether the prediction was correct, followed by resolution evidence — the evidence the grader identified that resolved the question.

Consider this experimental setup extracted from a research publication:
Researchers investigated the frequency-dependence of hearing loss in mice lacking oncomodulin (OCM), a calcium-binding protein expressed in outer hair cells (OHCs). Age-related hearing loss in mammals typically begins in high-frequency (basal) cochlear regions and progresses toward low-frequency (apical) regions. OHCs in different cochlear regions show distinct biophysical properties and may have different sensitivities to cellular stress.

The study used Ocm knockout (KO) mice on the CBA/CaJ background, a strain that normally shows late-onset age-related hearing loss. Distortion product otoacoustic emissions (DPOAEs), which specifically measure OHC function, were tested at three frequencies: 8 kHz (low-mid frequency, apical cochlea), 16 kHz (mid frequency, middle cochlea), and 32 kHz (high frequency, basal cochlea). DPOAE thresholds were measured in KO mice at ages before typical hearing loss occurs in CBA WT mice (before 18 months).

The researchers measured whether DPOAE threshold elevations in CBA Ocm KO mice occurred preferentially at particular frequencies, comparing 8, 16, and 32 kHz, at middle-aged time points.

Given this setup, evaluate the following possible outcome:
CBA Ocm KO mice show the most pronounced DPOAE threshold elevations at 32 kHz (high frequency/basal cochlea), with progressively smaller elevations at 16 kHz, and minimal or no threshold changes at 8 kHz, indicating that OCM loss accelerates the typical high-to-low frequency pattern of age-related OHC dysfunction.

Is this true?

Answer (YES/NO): NO